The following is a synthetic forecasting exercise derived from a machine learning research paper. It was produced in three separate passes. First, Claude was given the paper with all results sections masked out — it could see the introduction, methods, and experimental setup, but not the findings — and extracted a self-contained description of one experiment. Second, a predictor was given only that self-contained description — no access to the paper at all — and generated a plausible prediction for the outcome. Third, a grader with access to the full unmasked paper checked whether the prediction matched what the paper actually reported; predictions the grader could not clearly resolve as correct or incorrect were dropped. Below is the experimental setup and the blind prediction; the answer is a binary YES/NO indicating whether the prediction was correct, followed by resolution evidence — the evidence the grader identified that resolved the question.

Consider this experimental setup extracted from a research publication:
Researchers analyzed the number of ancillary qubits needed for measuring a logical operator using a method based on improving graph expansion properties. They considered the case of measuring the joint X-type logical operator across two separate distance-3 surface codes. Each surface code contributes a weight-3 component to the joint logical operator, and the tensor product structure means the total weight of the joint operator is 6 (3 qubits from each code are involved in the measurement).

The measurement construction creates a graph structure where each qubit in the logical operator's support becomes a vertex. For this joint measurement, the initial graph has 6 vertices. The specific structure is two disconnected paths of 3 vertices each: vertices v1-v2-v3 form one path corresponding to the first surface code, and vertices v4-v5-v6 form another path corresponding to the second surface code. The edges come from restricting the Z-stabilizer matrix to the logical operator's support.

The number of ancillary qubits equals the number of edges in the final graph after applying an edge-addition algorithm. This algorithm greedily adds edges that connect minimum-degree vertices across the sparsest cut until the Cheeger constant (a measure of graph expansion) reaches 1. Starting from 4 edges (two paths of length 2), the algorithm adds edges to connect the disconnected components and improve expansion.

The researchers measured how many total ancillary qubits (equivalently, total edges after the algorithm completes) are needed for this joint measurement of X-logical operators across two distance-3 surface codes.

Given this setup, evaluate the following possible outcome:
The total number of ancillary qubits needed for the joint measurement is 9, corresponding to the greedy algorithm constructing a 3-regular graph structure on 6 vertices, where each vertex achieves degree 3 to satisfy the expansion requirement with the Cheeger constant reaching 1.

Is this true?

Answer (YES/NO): NO